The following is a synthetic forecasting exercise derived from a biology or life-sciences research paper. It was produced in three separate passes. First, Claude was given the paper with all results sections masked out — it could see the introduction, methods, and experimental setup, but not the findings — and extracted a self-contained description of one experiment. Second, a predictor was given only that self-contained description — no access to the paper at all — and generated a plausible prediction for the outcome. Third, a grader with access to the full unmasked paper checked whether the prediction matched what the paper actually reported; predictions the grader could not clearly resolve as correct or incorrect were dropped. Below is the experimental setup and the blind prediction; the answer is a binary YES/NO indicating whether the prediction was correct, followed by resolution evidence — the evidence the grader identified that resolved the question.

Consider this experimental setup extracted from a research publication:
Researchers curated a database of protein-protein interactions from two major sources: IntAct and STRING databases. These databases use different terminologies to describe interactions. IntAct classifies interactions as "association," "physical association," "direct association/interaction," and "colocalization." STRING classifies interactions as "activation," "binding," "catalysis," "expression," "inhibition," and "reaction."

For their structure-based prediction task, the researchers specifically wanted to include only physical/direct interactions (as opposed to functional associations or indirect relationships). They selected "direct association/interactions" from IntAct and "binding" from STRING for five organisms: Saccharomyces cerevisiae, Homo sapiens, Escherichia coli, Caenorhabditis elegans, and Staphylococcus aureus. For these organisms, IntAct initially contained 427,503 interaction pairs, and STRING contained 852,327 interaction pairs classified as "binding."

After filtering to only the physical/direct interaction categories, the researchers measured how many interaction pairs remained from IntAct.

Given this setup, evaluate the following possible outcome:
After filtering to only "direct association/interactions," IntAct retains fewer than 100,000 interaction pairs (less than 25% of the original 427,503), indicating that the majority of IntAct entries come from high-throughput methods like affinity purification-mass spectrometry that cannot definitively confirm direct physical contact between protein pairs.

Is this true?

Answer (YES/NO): YES